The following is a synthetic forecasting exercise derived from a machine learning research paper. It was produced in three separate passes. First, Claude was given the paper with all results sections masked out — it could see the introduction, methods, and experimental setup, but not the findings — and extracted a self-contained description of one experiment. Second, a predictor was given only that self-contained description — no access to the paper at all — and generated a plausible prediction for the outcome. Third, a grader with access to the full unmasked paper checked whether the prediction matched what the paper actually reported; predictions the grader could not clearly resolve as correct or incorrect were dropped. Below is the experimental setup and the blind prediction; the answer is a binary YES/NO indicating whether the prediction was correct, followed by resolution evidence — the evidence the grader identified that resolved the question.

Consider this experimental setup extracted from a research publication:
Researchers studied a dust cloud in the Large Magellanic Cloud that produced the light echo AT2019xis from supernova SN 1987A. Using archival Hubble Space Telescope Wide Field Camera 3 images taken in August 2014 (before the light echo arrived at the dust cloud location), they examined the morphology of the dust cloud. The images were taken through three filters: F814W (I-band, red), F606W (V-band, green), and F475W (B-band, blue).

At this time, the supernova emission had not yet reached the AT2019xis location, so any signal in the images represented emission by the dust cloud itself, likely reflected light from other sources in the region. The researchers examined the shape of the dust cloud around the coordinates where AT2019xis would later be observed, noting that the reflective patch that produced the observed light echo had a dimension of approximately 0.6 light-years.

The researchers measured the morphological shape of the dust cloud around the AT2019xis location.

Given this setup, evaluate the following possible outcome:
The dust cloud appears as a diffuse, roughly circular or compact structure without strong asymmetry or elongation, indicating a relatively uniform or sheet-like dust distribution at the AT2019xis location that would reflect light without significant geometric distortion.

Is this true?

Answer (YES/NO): NO